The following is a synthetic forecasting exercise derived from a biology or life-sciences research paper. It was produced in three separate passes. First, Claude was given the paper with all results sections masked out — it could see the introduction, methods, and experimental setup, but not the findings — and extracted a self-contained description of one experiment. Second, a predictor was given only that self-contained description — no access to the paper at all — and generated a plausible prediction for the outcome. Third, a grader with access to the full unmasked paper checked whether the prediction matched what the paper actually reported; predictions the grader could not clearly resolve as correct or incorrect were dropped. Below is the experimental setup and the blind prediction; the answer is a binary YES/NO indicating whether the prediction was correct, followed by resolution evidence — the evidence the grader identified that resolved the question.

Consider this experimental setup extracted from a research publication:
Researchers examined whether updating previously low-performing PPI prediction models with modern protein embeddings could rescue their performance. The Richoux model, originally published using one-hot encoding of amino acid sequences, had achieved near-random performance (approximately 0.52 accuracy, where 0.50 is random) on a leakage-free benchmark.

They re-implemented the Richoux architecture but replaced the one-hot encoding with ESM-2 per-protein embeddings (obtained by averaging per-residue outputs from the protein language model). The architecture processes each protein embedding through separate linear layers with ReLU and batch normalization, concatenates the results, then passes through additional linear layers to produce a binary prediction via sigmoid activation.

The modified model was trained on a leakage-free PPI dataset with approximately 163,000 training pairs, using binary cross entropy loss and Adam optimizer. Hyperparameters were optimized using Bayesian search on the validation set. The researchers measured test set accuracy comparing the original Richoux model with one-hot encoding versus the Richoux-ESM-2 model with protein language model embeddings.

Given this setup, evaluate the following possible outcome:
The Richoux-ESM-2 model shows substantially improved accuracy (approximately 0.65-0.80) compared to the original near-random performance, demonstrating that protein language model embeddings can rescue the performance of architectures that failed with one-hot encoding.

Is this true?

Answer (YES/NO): NO